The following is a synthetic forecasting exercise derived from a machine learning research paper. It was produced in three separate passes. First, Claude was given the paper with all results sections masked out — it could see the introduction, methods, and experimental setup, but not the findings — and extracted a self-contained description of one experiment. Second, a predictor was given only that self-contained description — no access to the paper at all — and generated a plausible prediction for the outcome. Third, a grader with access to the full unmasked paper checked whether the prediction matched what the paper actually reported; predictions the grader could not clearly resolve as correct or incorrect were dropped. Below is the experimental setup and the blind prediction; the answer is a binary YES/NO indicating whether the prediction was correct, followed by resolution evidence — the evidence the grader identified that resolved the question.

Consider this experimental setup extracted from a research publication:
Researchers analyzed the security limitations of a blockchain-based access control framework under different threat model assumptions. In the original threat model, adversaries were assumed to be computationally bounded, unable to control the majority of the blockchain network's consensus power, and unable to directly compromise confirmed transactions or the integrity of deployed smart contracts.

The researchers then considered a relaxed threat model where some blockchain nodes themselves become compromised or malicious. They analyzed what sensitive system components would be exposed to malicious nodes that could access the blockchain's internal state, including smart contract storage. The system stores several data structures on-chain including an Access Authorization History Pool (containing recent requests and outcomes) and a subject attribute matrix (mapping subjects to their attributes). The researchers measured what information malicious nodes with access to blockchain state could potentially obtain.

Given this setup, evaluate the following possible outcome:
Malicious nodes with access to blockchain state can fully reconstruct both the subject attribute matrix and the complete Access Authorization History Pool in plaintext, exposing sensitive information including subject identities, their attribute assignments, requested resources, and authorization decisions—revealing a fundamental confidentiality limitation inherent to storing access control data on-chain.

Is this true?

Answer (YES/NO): YES